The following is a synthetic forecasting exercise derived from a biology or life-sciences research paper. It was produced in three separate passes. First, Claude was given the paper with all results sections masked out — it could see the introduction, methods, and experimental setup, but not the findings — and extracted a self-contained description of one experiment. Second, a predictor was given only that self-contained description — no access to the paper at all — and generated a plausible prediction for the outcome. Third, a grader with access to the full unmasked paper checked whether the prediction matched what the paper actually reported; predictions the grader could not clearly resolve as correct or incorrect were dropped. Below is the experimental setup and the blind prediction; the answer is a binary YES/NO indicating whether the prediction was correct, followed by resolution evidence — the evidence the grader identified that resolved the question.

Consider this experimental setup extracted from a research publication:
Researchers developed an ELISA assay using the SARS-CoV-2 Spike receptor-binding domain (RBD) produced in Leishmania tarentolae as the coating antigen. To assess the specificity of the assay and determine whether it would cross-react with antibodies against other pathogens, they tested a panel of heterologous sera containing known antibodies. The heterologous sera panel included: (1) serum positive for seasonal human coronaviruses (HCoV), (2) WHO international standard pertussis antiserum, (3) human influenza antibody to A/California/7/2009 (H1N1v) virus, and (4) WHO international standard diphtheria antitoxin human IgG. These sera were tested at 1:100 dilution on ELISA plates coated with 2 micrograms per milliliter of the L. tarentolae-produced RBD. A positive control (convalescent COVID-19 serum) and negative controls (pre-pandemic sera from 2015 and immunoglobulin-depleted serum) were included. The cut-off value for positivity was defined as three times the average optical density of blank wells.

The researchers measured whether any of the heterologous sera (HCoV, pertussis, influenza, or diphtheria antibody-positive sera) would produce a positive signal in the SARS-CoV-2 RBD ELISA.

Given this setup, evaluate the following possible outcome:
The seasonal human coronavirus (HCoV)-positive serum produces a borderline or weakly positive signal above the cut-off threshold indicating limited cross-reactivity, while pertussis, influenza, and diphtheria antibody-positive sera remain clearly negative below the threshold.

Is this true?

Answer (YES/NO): NO